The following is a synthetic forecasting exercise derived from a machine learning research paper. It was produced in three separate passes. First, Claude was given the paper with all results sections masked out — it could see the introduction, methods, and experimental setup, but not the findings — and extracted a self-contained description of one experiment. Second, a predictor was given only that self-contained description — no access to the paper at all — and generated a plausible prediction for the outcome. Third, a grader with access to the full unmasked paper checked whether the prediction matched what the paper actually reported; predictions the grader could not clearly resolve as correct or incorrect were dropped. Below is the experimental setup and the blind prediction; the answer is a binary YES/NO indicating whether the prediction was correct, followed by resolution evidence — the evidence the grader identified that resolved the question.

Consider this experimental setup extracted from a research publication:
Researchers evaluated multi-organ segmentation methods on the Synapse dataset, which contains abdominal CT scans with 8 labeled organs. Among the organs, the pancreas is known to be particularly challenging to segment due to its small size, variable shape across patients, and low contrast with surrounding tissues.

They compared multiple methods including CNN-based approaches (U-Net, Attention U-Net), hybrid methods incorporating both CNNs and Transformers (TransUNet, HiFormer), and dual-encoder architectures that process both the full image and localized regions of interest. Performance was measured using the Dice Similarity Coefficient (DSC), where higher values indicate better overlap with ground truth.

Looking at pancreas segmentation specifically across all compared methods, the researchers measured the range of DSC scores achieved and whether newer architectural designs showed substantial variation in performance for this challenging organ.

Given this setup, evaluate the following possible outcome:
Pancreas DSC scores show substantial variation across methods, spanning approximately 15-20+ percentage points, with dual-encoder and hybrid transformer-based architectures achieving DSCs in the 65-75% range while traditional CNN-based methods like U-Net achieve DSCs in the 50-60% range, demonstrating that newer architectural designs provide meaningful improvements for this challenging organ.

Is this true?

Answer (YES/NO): NO